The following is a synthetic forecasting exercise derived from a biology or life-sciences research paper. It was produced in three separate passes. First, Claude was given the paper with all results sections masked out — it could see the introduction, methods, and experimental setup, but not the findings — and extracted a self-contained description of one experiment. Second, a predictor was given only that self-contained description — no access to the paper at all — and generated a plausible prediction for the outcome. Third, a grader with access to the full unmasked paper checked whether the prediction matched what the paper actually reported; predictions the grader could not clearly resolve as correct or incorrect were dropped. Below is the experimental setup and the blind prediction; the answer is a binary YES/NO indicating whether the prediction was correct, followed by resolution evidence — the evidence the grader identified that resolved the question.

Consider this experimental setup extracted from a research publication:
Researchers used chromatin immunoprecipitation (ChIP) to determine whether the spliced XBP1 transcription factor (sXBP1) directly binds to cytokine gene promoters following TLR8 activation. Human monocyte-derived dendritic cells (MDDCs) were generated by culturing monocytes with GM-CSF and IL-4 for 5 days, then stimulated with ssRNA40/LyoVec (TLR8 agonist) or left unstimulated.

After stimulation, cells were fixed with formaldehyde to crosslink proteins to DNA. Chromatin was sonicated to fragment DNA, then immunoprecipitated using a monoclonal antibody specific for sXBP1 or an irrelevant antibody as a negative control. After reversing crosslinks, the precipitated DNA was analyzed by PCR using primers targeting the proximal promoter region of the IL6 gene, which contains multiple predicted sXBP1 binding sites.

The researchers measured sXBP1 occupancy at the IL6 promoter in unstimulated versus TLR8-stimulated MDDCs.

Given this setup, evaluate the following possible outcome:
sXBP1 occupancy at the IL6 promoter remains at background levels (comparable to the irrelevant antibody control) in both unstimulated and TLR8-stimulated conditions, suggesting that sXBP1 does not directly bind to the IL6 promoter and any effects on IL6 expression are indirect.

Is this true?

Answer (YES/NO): NO